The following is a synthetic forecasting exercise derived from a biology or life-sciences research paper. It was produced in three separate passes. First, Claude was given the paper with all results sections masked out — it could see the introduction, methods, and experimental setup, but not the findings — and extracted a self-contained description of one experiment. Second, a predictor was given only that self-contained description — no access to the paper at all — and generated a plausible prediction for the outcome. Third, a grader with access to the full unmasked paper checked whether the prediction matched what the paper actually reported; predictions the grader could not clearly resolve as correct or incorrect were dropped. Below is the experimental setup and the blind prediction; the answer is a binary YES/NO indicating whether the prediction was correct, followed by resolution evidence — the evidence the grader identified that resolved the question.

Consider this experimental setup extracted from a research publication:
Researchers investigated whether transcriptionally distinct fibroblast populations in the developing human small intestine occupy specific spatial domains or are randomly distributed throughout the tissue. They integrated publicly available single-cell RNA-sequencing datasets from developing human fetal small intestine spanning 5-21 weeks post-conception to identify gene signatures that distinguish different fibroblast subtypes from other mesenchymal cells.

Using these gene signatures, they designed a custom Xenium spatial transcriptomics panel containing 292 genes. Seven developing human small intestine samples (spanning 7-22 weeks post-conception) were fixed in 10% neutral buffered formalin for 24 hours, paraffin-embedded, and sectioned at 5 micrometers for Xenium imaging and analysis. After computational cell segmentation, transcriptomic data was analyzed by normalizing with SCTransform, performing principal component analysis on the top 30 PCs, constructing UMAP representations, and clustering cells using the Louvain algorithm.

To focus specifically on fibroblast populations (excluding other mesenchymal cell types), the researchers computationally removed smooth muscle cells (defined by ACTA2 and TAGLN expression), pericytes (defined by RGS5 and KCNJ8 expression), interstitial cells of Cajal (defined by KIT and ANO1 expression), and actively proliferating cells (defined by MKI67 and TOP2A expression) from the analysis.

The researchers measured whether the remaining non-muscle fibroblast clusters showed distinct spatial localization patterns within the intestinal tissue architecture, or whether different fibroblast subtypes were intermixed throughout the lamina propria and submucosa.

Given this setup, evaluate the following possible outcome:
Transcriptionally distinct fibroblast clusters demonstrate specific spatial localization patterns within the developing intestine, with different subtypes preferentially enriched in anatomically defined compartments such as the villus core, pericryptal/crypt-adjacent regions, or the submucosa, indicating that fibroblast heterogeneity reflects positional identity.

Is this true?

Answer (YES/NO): YES